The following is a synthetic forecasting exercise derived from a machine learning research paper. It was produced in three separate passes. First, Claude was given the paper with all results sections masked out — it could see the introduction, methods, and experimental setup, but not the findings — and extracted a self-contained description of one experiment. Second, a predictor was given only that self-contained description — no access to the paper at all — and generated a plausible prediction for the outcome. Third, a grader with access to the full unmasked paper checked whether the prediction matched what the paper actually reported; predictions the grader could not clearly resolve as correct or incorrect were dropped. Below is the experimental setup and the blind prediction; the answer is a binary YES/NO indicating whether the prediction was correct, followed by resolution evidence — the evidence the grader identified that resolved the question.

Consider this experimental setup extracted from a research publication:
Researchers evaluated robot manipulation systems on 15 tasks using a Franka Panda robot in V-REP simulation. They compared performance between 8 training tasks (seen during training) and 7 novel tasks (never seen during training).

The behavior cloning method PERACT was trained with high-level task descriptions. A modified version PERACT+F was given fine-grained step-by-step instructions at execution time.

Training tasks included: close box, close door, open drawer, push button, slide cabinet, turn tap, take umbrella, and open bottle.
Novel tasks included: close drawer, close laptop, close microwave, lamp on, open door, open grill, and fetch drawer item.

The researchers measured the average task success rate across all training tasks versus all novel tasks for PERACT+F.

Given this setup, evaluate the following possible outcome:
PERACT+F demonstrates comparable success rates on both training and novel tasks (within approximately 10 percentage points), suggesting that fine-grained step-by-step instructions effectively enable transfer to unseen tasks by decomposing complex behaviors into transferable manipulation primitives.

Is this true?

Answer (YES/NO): NO